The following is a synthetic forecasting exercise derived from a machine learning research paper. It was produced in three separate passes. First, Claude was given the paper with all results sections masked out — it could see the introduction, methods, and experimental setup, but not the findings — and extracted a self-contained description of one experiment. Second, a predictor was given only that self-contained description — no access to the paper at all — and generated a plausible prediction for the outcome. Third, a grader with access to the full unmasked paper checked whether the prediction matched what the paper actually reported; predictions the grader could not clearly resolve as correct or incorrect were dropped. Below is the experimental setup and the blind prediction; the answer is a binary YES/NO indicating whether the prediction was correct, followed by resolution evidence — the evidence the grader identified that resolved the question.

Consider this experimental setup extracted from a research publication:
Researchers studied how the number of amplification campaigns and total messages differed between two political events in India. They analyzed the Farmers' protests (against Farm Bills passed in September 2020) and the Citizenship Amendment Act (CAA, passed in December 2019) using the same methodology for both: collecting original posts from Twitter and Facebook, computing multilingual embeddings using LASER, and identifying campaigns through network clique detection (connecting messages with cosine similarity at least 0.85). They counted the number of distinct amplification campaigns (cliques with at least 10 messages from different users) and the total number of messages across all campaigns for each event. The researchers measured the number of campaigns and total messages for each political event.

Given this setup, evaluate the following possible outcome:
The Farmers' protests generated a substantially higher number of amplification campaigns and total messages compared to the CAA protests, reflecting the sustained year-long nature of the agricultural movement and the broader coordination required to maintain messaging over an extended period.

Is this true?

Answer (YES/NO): YES